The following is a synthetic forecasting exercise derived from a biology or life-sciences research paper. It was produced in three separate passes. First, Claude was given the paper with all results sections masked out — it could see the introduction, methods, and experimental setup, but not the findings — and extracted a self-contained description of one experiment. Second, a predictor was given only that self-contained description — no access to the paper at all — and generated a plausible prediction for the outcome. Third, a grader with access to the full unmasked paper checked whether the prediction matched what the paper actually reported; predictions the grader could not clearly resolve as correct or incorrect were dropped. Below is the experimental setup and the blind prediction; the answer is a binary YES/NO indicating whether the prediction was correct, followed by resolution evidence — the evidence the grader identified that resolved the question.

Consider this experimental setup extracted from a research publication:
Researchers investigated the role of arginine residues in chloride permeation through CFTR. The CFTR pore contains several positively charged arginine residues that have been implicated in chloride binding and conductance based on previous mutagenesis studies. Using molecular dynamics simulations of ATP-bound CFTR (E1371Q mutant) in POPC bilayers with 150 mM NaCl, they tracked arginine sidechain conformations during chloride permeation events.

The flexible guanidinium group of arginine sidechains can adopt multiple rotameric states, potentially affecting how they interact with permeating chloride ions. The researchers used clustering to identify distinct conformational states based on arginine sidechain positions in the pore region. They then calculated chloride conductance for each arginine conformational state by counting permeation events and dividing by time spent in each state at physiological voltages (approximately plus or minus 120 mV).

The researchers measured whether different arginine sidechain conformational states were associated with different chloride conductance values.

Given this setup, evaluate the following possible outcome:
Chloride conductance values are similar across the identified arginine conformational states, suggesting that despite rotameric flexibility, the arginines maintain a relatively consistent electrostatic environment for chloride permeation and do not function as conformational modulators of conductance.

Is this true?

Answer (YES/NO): NO